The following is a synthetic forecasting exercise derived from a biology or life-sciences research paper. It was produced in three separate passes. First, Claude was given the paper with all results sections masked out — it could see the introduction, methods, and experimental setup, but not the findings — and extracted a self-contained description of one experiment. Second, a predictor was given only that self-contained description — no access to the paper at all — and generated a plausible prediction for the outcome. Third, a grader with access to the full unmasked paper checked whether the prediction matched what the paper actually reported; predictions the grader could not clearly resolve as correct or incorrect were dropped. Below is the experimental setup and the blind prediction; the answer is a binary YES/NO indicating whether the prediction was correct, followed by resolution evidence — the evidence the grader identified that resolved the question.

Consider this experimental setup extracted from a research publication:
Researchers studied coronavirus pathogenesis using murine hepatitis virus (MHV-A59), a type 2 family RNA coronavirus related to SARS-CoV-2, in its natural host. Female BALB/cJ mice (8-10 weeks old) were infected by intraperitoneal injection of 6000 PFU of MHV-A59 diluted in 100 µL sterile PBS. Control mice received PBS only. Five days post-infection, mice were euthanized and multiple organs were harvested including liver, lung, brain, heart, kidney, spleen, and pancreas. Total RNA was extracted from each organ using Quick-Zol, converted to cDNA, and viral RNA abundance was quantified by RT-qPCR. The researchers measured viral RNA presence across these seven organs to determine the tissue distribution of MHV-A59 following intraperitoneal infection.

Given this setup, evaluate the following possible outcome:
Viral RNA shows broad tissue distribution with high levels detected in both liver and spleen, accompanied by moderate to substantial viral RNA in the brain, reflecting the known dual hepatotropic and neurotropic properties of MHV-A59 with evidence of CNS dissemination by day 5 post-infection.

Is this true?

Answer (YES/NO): NO